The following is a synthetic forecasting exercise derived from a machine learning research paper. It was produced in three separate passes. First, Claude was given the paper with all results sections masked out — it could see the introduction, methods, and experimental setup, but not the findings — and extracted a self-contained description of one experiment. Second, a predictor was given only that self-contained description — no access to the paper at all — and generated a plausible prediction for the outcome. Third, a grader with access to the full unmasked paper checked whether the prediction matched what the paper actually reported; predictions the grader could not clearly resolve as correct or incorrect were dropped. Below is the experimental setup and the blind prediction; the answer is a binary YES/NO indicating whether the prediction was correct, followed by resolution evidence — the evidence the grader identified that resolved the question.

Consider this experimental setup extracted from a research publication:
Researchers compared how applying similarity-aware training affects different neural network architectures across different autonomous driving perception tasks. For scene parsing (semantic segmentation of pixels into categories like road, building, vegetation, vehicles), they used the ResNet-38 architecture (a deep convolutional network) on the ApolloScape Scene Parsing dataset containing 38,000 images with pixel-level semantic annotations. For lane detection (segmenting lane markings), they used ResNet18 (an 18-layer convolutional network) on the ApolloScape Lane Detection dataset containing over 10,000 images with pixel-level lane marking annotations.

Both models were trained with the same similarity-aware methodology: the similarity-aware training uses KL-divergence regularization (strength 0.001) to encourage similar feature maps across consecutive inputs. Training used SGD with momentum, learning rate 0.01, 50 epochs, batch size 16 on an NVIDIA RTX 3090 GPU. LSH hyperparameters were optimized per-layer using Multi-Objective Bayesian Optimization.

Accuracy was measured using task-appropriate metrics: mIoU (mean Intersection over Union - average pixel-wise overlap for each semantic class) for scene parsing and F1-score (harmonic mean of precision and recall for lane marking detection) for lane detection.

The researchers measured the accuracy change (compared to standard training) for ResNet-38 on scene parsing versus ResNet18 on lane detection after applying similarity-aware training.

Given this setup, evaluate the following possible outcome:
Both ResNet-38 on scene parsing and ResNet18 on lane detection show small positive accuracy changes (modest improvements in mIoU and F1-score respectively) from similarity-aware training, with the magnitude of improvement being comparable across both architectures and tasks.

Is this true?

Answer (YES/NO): NO